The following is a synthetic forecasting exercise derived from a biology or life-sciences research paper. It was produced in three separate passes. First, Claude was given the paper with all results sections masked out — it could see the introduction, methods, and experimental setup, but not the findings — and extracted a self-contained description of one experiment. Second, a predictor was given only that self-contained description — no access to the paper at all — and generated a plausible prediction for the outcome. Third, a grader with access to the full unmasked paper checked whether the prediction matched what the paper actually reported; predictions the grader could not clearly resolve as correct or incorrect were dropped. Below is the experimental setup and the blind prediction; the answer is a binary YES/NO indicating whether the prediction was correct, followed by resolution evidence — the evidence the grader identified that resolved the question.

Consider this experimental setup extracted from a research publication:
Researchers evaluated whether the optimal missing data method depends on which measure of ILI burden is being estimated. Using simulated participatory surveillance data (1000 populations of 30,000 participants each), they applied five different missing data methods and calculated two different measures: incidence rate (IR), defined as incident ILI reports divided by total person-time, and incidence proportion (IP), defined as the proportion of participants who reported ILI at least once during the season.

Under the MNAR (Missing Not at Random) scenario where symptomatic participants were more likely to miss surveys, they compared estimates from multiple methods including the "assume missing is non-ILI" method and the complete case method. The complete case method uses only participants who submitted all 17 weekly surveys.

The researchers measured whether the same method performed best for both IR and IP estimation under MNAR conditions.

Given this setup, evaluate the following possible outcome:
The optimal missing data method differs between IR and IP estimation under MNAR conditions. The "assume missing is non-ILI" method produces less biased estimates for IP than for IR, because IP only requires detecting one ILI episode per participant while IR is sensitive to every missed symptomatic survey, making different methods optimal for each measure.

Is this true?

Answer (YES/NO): NO